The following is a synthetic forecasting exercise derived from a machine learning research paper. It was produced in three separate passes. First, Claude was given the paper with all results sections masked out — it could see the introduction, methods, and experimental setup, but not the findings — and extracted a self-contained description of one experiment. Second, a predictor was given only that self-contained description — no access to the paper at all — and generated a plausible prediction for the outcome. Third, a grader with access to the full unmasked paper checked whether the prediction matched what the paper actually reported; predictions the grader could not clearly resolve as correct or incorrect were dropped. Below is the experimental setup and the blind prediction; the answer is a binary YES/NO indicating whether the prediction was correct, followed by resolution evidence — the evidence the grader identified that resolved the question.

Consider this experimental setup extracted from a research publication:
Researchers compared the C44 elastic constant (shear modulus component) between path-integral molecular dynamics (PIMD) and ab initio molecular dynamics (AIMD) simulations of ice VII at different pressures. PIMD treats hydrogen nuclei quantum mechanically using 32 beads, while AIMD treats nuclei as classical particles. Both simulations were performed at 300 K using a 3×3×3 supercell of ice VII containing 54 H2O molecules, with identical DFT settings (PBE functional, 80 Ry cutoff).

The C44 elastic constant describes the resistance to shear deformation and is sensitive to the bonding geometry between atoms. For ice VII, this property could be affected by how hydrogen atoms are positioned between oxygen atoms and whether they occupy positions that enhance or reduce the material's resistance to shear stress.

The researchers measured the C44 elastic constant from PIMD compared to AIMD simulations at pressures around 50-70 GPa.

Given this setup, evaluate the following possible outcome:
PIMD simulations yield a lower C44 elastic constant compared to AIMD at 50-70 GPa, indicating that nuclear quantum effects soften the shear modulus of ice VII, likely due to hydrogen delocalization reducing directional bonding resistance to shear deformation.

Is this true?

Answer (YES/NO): NO